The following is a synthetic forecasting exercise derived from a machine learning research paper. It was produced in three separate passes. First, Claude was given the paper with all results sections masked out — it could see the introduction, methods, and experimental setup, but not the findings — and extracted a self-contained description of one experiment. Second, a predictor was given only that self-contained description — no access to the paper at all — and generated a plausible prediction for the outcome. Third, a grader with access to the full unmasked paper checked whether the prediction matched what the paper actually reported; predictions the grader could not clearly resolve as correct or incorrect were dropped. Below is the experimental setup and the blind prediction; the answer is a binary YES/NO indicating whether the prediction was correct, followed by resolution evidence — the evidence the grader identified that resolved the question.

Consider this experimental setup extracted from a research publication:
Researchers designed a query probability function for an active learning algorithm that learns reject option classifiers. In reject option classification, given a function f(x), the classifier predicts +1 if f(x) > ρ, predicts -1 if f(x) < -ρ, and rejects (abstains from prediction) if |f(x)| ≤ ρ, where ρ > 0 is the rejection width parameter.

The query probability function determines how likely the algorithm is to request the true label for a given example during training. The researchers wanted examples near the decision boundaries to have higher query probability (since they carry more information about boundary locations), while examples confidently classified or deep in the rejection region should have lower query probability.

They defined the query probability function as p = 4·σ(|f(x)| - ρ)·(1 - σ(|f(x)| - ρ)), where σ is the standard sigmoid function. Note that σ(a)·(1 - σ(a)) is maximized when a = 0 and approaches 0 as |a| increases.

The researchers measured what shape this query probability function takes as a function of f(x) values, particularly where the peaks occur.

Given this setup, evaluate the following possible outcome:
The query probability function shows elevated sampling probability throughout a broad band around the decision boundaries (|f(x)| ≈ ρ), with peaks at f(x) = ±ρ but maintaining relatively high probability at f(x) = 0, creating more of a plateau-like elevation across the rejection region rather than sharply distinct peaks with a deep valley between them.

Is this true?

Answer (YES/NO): NO